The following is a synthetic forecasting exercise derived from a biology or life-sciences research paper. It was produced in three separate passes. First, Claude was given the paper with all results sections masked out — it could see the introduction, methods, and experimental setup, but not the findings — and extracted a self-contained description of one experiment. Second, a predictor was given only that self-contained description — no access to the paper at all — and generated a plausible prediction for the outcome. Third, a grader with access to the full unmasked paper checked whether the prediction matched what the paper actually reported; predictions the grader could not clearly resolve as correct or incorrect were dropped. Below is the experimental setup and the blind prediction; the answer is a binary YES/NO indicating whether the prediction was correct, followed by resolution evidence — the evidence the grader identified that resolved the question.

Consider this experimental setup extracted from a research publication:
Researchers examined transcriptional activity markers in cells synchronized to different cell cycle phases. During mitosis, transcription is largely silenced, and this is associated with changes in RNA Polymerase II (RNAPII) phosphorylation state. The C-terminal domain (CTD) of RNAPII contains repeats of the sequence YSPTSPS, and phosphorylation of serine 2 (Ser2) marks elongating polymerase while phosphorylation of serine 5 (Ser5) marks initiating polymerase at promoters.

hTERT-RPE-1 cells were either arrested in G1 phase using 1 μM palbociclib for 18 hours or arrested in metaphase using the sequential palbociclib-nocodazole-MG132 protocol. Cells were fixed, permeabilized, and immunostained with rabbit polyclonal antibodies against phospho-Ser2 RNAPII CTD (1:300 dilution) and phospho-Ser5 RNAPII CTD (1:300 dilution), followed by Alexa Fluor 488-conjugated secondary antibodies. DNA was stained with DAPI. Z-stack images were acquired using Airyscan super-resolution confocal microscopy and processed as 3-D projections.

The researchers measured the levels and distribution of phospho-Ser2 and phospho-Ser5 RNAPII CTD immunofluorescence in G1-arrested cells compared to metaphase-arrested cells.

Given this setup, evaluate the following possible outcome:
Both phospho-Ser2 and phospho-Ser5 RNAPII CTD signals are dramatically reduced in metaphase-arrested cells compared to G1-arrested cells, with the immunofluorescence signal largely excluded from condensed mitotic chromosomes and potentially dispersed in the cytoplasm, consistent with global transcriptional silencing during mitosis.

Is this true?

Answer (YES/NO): YES